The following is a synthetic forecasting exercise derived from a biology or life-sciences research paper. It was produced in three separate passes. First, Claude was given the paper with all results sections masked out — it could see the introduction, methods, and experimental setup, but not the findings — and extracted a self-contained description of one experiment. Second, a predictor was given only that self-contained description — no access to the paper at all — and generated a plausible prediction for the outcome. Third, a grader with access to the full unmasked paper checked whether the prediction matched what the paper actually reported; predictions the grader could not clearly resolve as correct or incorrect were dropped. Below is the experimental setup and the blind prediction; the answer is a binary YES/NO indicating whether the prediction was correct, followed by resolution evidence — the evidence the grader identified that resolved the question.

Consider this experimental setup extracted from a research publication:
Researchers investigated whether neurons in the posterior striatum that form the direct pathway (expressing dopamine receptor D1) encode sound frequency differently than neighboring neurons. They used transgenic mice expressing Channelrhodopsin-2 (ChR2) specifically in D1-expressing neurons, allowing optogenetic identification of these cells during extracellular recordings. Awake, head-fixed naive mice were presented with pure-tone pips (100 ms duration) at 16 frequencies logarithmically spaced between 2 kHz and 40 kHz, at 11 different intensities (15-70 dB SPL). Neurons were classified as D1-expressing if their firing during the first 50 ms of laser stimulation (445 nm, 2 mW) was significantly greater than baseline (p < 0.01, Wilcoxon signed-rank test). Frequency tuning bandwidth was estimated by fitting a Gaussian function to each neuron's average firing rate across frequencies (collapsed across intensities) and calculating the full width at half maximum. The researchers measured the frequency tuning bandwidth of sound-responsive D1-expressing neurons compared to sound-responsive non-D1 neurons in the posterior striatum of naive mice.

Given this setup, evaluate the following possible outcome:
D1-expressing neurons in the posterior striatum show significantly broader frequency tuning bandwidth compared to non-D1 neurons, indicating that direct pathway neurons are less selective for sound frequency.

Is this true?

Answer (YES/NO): NO